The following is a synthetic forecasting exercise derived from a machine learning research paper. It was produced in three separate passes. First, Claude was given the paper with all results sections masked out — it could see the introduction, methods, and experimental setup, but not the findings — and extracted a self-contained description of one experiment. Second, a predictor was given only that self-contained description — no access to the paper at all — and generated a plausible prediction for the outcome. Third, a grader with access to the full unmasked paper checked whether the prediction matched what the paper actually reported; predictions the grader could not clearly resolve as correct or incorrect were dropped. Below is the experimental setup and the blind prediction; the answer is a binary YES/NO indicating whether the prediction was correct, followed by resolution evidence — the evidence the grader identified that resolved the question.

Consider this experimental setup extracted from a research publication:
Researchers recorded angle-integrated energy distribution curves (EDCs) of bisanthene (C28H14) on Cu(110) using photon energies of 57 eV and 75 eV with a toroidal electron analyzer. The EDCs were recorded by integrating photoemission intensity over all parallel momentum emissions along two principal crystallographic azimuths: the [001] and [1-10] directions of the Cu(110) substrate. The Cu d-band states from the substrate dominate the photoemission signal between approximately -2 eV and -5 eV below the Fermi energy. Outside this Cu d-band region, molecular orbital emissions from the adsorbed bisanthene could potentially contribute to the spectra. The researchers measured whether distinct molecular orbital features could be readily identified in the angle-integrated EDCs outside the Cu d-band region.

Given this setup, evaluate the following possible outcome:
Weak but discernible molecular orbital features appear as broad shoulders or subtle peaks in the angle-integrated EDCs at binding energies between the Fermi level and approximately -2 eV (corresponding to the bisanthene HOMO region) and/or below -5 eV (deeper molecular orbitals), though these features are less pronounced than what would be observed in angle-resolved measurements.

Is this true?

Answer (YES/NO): NO